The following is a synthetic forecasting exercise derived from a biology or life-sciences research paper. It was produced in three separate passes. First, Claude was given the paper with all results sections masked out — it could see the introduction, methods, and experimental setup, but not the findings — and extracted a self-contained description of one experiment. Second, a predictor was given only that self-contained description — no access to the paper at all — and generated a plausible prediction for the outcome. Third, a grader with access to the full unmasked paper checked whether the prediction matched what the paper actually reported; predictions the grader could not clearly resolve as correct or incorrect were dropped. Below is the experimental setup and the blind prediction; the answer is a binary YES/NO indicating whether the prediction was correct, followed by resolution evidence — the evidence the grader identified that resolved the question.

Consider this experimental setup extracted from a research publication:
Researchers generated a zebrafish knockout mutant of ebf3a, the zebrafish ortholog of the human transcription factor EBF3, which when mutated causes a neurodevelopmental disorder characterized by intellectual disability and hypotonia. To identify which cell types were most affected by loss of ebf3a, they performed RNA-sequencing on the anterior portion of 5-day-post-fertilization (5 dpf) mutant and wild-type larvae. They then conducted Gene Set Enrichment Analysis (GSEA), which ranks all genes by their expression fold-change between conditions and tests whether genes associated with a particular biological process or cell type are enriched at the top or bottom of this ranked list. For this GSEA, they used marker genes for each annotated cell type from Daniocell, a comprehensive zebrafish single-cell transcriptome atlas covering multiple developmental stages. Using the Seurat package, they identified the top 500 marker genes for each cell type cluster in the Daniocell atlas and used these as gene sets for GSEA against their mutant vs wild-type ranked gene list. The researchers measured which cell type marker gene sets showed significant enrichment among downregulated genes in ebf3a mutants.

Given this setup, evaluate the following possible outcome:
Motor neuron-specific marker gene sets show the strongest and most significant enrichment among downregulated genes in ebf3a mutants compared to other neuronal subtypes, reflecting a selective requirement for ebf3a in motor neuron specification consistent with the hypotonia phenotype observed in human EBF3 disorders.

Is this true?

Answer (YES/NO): NO